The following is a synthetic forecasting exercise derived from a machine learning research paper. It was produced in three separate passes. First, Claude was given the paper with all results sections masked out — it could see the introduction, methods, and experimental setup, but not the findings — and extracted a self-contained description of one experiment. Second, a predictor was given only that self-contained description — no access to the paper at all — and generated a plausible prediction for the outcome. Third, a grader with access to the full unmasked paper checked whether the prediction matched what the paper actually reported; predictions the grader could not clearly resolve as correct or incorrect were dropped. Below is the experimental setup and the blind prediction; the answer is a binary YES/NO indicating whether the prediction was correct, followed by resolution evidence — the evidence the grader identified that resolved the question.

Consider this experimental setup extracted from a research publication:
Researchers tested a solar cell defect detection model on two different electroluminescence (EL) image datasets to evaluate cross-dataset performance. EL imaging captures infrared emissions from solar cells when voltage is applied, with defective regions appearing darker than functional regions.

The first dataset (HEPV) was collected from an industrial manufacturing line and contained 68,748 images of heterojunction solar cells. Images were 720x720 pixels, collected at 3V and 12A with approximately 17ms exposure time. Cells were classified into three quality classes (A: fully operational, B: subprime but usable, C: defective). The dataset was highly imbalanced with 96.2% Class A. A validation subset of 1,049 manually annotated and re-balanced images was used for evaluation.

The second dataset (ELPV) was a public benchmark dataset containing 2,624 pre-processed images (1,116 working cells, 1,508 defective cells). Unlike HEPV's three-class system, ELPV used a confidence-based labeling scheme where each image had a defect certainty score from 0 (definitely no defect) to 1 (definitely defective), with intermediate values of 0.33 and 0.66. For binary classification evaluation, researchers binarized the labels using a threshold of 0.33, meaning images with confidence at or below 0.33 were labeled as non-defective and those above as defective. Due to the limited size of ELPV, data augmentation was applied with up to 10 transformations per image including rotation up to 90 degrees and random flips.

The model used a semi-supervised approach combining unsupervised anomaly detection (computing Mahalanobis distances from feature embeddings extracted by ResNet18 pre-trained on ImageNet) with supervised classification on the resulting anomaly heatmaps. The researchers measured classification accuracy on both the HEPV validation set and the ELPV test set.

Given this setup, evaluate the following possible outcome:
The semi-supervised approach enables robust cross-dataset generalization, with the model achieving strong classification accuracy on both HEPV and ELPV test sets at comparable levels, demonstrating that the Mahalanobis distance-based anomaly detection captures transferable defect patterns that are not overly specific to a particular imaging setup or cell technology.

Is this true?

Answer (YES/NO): YES